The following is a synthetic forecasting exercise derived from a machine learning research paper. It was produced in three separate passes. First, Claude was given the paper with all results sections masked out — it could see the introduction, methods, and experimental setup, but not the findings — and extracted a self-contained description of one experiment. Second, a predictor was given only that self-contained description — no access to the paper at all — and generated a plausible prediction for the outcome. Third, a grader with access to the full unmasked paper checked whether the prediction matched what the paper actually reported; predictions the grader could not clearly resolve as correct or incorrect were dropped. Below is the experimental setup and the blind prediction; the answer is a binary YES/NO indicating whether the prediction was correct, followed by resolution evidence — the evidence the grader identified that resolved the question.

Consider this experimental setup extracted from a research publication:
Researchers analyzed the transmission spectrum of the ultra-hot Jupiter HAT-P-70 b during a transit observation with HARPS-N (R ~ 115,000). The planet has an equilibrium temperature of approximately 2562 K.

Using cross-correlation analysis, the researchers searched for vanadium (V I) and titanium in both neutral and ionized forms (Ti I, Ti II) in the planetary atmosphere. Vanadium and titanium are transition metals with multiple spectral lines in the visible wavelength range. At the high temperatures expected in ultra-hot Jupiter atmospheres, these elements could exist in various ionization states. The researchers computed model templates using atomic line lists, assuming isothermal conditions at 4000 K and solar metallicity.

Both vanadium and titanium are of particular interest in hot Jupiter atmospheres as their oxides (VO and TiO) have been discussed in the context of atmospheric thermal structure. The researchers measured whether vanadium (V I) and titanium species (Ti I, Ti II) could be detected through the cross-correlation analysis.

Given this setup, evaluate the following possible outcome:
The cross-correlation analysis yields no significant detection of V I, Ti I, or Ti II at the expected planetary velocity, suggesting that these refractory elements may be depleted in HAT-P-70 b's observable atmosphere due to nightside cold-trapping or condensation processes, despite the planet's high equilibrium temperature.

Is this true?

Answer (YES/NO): NO